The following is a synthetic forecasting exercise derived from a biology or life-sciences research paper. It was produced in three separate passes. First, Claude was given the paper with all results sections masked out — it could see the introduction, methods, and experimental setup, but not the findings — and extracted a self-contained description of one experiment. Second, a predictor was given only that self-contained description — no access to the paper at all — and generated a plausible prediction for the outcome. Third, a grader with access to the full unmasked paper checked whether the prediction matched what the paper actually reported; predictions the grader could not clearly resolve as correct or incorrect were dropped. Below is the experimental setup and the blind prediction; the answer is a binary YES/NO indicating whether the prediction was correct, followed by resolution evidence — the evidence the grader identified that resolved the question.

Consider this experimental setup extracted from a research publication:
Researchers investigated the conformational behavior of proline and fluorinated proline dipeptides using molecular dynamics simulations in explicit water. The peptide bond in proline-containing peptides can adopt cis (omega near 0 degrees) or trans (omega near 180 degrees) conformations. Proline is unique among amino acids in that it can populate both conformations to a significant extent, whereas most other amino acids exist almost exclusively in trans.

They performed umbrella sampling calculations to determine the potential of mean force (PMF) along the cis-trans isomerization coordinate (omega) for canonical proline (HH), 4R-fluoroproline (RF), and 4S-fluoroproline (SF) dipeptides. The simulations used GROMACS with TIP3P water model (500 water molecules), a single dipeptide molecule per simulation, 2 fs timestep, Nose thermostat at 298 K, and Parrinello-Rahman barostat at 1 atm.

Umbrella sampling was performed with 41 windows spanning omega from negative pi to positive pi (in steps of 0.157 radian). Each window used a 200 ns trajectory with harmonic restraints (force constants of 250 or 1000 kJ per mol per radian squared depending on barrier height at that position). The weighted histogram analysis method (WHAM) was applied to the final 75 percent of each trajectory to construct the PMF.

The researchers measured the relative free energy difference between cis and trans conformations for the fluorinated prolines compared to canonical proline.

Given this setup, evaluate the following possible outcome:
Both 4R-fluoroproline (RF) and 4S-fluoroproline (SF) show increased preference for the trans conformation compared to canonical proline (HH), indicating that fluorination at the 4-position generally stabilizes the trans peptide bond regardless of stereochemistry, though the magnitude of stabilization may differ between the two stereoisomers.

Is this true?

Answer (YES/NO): NO